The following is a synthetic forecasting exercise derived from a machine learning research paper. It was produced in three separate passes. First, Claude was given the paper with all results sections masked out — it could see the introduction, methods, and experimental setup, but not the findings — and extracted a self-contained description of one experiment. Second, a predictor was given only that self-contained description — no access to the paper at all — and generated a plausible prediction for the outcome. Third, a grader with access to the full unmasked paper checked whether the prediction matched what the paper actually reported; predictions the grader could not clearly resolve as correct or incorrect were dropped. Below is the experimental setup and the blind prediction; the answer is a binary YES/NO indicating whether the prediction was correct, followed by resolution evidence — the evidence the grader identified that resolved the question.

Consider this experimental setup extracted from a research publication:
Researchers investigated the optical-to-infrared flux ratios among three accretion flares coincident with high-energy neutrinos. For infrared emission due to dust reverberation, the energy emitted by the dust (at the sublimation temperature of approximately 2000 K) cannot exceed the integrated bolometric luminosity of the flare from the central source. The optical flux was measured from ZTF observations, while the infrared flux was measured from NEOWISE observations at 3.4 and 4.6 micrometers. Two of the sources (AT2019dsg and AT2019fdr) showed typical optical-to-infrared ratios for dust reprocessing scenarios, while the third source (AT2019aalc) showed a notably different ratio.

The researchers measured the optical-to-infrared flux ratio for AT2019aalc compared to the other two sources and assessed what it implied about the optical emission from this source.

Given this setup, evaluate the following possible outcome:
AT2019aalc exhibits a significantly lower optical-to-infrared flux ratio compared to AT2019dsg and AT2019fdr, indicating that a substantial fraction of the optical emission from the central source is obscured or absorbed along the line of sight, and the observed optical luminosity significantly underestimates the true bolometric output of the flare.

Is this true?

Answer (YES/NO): YES